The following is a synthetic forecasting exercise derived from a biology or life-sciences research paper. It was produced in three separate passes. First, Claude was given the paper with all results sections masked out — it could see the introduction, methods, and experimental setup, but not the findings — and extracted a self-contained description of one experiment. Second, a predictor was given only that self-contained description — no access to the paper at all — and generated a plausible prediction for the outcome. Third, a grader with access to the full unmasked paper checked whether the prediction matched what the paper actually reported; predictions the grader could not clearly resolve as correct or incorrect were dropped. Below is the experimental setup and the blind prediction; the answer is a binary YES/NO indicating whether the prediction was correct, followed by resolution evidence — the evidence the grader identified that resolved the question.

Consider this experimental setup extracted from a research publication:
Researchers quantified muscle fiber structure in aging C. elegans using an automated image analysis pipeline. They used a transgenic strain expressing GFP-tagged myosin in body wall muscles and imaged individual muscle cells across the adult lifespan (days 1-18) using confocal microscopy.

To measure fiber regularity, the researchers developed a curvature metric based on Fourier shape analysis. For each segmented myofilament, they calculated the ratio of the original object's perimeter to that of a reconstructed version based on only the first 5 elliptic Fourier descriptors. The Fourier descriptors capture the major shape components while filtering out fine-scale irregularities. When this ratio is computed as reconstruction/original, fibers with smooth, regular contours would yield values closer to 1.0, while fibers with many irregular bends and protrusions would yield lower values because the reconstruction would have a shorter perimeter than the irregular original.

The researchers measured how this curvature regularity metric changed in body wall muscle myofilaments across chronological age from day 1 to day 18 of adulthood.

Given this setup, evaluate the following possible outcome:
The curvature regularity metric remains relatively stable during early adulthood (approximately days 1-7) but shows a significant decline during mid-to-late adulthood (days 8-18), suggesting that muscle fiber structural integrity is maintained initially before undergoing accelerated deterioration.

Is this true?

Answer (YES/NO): NO